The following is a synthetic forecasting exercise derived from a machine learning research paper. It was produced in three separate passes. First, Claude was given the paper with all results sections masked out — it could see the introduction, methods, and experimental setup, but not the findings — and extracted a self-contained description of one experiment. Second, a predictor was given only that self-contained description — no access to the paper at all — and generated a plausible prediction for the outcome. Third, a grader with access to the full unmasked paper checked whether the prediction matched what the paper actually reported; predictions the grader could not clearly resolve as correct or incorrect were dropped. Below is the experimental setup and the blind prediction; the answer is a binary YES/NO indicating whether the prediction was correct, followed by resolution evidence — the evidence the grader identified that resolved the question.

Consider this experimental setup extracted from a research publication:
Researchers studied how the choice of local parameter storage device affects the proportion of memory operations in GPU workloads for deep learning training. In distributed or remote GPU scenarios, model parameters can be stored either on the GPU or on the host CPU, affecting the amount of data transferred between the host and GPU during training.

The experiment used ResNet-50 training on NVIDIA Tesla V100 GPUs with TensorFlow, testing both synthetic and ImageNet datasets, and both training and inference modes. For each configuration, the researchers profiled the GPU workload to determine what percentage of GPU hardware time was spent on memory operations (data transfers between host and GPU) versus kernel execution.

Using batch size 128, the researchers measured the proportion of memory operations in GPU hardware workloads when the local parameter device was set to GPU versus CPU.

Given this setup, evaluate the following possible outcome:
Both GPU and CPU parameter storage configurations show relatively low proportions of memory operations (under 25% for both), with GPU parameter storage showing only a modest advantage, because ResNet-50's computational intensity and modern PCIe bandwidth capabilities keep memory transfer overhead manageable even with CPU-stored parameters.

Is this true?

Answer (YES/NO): NO